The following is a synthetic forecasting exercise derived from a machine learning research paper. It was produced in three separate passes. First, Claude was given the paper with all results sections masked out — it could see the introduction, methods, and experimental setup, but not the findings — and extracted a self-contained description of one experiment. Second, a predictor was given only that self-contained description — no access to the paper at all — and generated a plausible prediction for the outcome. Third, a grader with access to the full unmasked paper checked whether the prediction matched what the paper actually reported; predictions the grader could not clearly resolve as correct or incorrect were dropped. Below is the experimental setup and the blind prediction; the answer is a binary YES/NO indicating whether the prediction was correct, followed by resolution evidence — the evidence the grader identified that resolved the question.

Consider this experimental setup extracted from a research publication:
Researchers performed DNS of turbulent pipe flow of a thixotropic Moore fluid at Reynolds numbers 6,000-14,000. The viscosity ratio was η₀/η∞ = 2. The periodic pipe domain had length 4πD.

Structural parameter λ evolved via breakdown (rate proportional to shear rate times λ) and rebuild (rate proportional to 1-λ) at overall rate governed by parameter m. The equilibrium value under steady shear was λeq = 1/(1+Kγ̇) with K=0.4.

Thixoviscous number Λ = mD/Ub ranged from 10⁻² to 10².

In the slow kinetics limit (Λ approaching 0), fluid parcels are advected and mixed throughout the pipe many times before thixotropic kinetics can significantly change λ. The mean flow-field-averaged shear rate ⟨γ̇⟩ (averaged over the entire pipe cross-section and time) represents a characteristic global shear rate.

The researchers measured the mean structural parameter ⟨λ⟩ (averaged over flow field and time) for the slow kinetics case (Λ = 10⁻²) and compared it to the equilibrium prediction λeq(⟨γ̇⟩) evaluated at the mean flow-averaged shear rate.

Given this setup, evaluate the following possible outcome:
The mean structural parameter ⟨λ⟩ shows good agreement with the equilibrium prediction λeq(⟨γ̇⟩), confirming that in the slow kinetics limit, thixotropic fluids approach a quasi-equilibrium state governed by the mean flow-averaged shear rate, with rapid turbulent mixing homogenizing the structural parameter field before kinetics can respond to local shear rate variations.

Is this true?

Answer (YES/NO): YES